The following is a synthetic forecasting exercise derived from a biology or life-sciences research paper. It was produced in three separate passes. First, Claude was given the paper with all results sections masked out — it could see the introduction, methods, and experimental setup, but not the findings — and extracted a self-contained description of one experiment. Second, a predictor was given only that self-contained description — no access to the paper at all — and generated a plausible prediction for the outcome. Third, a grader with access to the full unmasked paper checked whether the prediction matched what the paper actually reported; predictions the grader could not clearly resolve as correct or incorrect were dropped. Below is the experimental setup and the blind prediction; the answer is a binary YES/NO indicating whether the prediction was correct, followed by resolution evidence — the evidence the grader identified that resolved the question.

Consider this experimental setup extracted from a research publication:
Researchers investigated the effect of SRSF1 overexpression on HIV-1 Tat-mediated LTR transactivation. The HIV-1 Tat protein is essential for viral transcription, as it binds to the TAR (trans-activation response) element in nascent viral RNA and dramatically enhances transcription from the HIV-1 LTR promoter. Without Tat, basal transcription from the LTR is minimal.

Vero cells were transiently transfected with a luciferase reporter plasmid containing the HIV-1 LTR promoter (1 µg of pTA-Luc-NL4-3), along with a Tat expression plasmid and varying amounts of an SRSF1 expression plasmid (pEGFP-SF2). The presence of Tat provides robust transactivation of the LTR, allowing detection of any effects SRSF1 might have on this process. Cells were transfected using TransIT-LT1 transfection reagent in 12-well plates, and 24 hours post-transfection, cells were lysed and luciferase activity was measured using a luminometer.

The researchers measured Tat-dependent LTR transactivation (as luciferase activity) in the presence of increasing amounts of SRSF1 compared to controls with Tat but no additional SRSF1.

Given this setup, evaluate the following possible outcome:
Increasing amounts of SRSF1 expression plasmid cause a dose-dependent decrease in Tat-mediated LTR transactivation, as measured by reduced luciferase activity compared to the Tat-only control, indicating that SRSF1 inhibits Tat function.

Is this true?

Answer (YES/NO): YES